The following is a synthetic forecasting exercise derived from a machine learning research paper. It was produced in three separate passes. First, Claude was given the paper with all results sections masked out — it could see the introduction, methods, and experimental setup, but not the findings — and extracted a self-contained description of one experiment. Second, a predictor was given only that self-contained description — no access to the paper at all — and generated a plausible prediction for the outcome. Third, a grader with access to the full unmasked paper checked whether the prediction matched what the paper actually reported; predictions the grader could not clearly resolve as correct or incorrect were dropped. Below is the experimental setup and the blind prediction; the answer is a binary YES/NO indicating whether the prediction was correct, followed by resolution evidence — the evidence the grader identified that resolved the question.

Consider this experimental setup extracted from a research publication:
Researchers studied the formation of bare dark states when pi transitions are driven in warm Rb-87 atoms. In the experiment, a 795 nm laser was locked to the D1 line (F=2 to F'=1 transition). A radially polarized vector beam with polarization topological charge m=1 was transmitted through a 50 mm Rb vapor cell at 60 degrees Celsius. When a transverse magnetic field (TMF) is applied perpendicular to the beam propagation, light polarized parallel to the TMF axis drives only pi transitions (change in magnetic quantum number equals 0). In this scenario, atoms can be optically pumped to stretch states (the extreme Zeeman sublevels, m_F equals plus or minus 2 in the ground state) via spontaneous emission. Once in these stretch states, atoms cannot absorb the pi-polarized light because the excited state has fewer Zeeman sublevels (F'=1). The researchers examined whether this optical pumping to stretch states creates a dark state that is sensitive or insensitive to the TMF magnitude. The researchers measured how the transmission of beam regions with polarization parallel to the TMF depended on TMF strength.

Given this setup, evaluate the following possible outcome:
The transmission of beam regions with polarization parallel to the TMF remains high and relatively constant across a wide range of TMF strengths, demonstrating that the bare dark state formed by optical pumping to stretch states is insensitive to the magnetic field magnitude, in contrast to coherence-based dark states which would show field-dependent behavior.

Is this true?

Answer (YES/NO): YES